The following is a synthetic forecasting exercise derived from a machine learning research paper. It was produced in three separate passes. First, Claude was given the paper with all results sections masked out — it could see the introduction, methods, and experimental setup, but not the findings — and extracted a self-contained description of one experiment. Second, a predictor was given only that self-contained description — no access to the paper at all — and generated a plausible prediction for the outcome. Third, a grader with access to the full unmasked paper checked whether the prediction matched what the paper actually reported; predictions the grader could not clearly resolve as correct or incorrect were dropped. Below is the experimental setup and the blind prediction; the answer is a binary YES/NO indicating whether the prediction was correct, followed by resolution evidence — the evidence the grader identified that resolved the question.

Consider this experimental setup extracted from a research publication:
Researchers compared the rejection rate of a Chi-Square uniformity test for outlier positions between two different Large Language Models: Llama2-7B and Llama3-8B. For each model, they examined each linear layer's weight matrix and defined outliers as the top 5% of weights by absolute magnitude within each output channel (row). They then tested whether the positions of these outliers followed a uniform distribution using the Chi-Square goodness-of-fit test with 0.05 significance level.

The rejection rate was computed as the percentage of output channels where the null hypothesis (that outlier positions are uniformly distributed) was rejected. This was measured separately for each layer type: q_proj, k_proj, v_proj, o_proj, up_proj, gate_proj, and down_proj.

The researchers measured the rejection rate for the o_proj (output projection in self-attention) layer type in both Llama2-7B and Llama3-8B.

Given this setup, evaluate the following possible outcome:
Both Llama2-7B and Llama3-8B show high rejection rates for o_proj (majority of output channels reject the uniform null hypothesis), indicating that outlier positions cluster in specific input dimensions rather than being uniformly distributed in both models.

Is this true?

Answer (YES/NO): YES